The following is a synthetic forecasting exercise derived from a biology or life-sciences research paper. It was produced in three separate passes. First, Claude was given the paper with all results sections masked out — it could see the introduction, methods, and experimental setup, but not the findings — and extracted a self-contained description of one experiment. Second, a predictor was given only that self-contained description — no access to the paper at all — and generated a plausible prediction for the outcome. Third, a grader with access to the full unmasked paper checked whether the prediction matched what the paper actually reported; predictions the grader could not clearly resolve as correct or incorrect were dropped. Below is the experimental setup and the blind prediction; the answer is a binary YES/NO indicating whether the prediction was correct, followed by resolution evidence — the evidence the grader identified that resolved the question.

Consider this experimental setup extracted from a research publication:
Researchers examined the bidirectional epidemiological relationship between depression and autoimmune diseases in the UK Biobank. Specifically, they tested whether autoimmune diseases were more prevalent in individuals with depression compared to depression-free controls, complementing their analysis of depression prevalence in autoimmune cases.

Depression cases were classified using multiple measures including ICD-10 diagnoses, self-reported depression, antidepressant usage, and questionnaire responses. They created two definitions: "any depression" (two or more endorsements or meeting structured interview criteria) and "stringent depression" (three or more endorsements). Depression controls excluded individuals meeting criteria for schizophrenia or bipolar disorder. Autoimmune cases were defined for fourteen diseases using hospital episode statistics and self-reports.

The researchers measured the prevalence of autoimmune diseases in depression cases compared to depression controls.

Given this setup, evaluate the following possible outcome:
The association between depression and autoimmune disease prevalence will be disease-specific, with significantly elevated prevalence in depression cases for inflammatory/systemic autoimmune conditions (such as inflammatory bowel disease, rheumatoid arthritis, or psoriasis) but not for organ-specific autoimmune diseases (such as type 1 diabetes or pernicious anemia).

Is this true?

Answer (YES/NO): NO